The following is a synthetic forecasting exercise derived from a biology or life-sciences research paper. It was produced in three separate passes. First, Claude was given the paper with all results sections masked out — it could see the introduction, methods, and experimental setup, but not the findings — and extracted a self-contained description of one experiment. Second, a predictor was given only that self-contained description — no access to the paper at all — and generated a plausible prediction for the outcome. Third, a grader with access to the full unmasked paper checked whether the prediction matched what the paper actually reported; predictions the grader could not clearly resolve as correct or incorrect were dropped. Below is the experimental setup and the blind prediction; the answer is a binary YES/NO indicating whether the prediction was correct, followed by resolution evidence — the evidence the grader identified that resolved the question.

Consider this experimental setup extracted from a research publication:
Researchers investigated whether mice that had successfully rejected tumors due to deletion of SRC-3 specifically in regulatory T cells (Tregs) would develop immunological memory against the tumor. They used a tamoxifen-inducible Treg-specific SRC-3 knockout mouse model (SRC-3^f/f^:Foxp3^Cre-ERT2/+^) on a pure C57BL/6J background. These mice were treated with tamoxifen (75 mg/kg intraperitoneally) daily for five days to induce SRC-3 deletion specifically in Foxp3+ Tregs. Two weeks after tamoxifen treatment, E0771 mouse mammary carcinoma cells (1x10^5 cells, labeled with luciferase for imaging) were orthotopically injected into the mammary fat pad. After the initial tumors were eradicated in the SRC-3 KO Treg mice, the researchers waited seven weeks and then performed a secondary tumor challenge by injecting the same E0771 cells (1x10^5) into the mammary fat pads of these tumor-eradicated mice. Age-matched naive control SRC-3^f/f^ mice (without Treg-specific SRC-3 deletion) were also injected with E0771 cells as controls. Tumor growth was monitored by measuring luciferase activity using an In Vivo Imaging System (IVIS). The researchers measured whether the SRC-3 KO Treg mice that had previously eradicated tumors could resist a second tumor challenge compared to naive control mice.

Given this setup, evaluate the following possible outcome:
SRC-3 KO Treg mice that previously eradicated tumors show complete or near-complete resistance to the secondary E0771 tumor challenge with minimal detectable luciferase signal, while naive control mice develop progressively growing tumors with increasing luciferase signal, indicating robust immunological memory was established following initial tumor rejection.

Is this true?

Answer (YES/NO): YES